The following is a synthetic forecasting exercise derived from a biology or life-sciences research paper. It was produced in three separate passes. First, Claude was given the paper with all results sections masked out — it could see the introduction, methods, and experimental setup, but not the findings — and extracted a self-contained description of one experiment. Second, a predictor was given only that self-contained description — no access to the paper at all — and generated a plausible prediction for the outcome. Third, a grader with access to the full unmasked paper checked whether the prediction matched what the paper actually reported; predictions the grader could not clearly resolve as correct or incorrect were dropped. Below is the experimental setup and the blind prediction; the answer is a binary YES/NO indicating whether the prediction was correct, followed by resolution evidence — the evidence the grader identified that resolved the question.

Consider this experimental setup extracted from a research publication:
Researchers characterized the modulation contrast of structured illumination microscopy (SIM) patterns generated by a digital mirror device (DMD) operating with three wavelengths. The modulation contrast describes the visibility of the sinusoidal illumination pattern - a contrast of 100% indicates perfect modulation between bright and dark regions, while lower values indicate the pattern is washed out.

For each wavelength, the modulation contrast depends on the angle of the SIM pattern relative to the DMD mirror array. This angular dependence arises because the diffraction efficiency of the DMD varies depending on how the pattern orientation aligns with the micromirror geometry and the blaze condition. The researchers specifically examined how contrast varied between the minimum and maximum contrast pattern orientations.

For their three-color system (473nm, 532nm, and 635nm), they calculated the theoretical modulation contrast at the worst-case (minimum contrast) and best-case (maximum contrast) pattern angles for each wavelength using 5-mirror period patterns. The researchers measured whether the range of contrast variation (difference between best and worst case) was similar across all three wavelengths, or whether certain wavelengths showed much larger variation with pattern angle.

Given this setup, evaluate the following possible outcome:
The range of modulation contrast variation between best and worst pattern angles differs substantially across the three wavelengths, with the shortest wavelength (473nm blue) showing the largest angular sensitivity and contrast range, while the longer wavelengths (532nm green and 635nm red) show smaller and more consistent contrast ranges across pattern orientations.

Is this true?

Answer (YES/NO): NO